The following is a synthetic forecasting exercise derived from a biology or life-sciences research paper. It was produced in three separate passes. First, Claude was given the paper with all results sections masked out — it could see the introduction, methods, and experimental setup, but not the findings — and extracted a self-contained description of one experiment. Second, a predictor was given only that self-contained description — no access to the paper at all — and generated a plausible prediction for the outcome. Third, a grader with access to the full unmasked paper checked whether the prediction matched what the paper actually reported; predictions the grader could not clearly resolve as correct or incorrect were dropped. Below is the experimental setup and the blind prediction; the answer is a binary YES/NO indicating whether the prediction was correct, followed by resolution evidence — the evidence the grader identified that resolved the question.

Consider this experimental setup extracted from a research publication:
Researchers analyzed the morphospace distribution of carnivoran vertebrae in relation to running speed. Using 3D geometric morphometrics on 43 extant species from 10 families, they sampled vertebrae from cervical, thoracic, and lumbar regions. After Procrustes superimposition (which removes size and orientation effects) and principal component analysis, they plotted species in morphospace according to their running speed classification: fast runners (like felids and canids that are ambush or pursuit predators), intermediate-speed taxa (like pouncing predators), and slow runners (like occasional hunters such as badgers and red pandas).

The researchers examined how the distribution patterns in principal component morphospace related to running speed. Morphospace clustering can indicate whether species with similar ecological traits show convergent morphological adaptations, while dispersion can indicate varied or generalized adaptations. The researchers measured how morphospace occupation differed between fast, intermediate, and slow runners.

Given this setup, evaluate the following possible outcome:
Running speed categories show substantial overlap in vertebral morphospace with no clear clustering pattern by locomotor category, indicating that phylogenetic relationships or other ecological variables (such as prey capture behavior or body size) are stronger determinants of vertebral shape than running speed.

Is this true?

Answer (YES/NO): NO